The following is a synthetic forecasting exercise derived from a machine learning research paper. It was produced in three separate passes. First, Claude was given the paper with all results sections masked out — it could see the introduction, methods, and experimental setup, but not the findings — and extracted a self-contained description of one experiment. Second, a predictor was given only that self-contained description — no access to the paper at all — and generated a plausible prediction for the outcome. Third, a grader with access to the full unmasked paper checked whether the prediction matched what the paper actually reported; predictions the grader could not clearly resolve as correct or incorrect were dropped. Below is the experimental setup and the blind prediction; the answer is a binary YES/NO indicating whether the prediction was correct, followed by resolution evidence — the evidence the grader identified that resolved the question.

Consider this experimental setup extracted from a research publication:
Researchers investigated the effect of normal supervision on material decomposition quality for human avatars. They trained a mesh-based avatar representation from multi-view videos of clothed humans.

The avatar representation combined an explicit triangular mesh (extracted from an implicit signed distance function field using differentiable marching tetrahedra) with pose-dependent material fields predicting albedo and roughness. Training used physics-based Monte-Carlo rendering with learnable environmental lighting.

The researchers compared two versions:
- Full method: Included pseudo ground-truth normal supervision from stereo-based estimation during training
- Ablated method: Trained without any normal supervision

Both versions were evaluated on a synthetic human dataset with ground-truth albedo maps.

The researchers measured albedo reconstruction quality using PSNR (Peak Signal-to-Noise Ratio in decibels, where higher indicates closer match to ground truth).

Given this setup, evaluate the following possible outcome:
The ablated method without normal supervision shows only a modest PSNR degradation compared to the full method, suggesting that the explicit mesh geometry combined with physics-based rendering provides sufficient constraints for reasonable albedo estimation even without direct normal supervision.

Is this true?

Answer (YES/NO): YES